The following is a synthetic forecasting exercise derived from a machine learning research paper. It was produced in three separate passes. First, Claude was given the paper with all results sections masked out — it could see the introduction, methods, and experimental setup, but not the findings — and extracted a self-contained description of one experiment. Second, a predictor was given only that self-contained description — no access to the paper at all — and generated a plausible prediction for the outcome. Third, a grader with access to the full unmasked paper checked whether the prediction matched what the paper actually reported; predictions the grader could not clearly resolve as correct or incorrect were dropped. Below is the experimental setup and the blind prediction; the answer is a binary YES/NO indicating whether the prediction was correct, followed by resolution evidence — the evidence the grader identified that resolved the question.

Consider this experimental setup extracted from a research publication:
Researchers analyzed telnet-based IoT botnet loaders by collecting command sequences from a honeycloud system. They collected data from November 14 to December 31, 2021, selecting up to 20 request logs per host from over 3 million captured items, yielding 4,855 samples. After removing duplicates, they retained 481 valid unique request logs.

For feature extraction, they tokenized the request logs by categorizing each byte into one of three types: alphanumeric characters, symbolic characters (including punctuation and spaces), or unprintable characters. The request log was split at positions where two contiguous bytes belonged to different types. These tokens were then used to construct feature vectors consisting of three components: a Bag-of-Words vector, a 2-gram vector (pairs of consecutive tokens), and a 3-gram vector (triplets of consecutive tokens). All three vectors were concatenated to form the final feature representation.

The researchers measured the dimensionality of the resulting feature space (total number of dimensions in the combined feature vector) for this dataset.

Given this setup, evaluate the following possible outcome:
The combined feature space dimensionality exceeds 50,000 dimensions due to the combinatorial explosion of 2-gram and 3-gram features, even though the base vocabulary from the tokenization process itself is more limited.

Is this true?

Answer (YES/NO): NO